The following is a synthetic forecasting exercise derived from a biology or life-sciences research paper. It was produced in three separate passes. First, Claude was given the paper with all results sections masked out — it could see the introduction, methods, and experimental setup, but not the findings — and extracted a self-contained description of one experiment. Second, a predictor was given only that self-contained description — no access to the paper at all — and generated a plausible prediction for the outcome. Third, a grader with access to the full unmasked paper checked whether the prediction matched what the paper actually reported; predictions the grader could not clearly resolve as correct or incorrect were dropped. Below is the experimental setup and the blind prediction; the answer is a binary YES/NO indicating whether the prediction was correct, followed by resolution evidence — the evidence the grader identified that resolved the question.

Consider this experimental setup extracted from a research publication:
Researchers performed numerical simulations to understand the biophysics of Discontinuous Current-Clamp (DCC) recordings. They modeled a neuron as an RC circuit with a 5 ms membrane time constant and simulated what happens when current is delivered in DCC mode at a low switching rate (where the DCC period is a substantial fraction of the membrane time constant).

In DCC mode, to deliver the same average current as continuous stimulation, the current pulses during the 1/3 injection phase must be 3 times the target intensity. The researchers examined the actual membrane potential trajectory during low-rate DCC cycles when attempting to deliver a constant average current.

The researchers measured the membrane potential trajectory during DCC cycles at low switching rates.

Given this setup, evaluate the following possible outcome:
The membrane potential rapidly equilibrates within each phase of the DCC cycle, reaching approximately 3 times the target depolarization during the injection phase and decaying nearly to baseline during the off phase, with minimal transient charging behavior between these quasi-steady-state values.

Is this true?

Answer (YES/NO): NO